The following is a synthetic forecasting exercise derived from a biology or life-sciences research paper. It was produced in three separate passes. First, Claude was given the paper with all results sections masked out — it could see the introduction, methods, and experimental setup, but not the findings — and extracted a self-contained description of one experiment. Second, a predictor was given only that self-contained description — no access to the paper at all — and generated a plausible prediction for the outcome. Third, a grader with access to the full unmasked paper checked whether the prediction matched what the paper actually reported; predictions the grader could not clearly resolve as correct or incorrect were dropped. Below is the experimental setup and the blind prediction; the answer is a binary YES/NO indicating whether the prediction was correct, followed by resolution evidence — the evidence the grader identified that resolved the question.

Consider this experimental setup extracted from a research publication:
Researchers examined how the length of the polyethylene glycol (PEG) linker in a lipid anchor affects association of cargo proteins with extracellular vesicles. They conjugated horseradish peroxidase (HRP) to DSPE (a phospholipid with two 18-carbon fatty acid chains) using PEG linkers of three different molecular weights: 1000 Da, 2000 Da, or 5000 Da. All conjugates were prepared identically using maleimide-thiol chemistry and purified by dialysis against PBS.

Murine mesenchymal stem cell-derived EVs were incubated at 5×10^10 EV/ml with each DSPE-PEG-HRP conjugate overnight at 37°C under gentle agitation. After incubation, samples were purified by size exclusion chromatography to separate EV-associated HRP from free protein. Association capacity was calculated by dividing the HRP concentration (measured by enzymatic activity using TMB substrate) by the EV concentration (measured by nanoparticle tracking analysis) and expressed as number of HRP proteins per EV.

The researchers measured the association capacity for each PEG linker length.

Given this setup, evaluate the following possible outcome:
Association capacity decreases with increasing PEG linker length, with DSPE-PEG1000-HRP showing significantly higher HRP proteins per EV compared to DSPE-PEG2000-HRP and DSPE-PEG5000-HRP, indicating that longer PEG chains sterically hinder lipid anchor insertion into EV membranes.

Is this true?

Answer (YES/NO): NO